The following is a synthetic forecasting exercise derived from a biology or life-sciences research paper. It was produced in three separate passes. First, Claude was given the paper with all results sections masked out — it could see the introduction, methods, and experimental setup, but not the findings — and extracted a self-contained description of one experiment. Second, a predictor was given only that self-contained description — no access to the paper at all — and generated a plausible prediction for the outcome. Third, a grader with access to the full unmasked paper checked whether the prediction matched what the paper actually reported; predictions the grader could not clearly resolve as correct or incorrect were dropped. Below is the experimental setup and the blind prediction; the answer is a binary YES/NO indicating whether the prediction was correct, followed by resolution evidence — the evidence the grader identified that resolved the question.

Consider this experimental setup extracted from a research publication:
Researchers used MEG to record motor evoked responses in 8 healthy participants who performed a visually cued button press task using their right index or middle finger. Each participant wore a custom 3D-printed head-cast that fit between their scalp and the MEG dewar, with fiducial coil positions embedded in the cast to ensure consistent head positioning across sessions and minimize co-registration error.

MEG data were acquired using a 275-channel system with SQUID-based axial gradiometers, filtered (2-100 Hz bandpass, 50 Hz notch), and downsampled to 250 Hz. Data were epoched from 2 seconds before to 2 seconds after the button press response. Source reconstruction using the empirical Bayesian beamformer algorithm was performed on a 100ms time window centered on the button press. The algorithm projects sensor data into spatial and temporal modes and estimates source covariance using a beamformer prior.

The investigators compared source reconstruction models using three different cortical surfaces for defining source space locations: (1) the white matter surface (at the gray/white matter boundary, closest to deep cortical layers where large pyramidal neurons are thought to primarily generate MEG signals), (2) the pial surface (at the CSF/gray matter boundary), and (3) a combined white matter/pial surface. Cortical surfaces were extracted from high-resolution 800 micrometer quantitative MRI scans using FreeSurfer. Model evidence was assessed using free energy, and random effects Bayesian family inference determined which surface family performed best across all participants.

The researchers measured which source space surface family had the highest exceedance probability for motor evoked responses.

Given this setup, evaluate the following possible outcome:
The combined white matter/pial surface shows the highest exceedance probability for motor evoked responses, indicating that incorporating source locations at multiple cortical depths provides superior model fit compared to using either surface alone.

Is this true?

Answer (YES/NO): NO